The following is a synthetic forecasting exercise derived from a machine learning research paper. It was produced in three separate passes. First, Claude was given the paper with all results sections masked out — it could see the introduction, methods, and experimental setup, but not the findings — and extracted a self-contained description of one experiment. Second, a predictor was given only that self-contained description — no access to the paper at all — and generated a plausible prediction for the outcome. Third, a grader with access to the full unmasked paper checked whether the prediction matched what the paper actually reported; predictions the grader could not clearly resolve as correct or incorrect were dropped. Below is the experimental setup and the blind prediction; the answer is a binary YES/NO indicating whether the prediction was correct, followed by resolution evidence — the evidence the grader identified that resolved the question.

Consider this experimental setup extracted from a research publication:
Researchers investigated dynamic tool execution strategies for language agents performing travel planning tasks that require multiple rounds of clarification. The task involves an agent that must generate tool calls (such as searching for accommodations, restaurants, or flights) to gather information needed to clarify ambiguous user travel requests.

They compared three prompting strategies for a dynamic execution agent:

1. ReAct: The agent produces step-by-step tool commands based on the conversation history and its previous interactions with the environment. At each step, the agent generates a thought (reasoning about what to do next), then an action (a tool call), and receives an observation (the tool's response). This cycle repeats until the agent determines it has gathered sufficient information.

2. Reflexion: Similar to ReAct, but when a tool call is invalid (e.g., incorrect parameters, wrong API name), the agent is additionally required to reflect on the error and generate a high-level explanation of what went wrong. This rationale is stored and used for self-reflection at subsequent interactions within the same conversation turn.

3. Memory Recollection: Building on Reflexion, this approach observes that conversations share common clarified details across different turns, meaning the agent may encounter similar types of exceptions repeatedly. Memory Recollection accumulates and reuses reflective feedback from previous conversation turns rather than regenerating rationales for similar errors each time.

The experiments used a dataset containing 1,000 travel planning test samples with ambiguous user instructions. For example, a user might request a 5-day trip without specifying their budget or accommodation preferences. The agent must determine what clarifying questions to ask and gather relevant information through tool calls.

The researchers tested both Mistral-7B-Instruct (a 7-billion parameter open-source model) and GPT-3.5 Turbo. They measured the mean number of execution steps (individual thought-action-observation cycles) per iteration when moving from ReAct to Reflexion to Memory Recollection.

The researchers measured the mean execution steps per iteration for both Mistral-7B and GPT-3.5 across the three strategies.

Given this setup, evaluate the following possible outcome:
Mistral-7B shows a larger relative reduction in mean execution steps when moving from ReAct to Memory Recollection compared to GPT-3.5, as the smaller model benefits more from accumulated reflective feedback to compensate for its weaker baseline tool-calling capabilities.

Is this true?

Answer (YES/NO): NO